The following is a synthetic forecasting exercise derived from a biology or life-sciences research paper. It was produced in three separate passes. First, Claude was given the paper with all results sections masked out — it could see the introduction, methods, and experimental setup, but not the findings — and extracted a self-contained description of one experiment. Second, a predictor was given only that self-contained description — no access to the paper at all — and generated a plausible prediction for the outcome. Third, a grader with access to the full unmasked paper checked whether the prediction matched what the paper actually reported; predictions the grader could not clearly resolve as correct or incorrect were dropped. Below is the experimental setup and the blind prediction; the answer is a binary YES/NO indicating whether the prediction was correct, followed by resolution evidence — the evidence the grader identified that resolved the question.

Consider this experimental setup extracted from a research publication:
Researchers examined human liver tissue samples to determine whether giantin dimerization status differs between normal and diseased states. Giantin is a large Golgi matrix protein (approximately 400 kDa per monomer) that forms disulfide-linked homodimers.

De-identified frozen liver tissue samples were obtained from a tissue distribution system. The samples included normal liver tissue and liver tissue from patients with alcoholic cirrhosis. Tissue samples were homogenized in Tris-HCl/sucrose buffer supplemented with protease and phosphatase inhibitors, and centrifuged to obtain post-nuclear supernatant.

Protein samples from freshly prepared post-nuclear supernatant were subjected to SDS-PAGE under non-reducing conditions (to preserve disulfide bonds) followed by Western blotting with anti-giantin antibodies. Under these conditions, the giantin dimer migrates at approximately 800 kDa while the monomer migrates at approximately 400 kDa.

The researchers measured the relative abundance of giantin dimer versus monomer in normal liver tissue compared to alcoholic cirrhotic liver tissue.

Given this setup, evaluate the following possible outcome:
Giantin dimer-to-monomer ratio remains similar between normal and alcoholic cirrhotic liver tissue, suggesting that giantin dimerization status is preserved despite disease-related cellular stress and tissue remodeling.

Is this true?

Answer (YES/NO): NO